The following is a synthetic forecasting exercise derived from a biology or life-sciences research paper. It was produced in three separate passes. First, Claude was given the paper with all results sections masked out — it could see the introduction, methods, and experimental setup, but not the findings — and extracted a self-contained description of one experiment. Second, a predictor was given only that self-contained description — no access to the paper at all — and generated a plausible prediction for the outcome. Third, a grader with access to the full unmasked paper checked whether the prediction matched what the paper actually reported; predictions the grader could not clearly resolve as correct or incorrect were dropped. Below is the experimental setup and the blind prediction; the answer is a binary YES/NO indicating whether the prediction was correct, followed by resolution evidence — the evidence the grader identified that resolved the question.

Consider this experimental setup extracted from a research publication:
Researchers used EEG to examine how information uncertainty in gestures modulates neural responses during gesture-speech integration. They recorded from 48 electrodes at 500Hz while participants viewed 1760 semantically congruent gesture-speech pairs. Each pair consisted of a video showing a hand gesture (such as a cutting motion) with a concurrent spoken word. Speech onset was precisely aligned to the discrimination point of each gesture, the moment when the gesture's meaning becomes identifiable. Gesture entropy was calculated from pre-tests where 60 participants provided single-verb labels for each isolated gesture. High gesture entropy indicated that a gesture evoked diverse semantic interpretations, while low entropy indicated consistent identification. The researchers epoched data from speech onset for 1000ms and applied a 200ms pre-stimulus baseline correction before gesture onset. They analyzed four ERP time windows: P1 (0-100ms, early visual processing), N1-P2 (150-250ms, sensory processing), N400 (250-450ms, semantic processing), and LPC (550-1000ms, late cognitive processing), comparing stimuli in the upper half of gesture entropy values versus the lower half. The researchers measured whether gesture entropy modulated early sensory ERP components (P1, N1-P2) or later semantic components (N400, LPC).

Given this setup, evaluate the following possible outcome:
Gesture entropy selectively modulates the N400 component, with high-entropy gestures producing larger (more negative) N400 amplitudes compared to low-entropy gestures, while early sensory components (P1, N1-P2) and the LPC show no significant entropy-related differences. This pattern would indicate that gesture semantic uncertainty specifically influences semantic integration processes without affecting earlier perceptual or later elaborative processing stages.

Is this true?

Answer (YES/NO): NO